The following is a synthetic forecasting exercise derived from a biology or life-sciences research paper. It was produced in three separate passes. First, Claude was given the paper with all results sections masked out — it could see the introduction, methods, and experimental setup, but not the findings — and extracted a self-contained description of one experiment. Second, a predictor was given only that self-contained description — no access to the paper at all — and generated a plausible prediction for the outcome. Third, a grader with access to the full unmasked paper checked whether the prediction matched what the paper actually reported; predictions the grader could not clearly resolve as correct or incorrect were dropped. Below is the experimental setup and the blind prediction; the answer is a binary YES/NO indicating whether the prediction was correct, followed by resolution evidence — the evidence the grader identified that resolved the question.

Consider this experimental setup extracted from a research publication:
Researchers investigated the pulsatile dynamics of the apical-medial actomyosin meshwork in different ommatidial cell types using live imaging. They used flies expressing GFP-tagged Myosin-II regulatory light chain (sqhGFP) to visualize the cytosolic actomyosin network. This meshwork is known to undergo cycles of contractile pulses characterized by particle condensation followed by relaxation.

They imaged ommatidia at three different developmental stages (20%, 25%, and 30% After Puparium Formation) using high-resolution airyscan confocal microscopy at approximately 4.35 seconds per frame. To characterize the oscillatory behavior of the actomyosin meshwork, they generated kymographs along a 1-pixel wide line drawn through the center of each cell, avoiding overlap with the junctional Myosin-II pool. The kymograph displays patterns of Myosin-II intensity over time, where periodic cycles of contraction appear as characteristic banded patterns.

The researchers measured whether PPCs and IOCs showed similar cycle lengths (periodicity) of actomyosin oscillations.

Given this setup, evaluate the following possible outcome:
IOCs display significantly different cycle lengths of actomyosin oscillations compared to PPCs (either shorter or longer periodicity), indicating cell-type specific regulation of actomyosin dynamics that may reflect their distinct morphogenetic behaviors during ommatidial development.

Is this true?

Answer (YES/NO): NO